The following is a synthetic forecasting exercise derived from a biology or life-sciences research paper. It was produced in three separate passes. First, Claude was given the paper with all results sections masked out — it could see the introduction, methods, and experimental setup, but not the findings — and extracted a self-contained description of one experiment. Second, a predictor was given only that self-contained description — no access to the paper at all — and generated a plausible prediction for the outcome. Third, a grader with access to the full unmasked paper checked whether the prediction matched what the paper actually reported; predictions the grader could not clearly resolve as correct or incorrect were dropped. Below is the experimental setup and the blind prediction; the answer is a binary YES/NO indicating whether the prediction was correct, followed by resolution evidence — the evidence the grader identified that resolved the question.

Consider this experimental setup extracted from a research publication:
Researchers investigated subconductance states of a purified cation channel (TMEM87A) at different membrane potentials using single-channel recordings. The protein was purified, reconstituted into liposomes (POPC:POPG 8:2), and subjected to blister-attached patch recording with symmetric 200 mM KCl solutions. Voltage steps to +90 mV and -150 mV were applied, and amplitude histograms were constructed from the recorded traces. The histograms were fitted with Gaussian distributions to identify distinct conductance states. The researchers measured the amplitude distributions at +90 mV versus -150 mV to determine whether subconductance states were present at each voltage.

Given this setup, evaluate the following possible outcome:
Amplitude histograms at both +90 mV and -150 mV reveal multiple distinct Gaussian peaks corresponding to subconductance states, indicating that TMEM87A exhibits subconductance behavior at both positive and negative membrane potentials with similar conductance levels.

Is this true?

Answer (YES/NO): NO